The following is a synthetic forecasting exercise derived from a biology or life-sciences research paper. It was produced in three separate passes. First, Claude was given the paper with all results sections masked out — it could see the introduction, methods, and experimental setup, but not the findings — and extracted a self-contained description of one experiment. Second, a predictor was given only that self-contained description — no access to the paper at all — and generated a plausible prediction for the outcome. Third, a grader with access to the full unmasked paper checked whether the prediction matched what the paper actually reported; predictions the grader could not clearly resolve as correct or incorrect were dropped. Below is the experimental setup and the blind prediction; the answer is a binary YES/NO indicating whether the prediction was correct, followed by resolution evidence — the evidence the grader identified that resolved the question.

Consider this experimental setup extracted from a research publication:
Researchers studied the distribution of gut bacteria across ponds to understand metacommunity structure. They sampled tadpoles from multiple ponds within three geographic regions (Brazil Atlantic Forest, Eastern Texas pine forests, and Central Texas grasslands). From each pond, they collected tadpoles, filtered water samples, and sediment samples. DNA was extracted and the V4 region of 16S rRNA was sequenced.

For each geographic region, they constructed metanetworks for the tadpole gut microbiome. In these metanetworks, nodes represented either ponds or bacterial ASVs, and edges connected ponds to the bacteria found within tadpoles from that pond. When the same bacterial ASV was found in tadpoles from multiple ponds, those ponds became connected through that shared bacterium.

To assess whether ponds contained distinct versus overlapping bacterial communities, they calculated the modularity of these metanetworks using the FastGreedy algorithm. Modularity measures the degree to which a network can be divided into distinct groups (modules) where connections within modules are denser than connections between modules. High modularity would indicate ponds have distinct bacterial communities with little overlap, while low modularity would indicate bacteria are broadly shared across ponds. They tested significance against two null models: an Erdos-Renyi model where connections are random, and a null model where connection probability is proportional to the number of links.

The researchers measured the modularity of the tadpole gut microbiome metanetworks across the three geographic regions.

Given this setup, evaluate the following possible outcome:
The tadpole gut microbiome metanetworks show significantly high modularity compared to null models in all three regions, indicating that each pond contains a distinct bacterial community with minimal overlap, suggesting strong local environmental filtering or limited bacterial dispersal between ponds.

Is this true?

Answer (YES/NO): YES